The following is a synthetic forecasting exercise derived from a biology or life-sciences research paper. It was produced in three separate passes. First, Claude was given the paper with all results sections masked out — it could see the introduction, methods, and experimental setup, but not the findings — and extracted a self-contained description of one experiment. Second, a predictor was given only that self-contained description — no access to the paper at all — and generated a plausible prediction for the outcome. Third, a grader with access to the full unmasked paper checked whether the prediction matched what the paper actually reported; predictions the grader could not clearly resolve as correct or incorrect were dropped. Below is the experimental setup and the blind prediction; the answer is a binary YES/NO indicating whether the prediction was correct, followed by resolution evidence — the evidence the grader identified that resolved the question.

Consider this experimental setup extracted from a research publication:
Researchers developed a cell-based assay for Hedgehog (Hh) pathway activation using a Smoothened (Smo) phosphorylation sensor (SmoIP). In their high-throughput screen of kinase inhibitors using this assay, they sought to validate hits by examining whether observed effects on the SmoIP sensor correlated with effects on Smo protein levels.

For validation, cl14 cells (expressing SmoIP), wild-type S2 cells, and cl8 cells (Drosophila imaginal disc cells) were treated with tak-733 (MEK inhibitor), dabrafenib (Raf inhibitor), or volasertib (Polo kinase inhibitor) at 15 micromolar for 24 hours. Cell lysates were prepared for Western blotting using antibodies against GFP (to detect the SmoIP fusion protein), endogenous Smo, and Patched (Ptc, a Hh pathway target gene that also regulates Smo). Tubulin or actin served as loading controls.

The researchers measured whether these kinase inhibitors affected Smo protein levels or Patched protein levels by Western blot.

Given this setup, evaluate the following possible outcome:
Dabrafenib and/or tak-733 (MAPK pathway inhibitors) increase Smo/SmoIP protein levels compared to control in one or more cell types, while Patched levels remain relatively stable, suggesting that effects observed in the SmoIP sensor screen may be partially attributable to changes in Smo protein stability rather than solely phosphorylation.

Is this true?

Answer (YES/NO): NO